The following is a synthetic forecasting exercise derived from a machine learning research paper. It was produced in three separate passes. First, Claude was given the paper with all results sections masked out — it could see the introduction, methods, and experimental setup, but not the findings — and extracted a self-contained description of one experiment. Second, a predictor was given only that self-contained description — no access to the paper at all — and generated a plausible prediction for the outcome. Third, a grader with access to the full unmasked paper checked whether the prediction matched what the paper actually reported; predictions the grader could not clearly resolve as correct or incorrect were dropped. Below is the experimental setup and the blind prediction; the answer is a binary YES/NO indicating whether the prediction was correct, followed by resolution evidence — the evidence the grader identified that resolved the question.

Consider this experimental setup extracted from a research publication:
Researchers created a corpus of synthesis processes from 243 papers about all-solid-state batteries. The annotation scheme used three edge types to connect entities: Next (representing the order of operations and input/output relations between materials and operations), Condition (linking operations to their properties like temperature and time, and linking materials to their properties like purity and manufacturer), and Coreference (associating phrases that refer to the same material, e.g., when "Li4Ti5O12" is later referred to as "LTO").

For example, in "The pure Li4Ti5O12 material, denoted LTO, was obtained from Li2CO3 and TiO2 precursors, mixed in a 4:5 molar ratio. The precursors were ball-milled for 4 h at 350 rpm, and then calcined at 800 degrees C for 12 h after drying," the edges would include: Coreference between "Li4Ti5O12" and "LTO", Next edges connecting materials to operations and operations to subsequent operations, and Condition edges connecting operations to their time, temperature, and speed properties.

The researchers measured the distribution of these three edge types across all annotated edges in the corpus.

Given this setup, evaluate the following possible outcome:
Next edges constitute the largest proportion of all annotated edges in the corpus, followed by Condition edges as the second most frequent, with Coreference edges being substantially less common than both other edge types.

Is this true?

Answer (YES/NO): NO